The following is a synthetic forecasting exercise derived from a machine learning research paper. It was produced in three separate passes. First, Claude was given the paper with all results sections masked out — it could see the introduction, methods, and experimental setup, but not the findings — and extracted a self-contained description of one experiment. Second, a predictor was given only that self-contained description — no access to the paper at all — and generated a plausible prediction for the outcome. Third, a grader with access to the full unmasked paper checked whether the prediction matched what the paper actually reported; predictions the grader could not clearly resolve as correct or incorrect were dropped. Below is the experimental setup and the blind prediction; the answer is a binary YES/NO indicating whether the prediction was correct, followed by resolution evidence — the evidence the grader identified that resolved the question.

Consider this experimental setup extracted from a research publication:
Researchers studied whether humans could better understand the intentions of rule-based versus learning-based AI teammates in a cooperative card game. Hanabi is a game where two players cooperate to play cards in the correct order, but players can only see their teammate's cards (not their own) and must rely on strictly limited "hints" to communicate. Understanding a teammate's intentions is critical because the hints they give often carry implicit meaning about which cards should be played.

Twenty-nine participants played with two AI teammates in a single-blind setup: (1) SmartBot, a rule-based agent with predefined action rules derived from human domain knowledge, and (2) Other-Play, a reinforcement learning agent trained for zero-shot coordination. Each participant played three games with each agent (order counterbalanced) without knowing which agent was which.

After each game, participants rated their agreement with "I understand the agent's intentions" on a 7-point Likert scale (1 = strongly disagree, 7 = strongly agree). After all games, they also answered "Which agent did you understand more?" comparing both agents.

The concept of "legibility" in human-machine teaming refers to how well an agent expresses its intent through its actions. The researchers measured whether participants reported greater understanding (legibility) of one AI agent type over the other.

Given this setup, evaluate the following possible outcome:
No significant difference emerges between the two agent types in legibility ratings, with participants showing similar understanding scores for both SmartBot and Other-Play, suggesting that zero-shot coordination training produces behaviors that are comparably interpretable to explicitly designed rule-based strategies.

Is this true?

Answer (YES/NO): NO